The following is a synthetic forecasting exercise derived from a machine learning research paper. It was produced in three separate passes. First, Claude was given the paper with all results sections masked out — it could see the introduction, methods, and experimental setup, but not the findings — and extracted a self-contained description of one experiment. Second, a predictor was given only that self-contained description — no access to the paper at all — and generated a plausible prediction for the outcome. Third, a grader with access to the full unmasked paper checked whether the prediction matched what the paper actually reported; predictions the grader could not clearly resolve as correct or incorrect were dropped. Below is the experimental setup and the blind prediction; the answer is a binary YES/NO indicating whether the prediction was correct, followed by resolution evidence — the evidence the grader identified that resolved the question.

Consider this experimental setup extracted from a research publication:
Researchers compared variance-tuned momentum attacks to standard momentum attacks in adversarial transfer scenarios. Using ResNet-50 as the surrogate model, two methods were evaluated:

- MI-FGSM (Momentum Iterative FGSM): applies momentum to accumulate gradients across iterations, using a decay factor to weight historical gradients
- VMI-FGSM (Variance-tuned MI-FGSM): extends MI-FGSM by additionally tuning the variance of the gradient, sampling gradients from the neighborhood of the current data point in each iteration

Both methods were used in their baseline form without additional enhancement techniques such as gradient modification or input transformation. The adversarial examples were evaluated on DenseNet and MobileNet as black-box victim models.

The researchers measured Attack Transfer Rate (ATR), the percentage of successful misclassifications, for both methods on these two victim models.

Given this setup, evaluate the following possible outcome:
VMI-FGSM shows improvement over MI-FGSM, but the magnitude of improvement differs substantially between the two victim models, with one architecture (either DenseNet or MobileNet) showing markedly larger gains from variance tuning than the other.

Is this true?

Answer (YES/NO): NO